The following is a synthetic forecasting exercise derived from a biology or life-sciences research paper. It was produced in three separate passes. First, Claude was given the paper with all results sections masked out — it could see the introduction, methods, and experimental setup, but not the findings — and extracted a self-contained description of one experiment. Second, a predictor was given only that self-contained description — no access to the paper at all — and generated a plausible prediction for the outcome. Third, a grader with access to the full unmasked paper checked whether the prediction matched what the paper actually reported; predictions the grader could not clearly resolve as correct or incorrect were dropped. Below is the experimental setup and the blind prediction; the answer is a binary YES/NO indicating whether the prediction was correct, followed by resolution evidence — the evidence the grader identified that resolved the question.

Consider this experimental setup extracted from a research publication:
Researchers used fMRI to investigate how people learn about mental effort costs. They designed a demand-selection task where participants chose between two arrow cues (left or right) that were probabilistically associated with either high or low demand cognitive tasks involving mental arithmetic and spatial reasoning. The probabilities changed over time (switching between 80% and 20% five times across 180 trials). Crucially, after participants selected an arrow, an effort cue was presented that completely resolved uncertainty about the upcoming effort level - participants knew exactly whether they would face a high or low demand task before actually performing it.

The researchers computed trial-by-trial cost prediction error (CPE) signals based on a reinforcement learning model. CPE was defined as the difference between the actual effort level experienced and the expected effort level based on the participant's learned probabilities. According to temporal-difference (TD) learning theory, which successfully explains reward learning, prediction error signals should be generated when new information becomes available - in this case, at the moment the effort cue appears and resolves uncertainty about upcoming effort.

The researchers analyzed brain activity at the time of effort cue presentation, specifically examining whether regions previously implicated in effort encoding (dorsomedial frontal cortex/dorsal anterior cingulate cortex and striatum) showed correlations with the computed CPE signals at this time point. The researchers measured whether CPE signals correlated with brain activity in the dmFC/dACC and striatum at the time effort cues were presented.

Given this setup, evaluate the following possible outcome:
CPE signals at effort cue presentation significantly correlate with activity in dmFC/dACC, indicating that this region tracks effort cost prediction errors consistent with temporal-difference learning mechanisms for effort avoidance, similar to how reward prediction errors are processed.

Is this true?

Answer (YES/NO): NO